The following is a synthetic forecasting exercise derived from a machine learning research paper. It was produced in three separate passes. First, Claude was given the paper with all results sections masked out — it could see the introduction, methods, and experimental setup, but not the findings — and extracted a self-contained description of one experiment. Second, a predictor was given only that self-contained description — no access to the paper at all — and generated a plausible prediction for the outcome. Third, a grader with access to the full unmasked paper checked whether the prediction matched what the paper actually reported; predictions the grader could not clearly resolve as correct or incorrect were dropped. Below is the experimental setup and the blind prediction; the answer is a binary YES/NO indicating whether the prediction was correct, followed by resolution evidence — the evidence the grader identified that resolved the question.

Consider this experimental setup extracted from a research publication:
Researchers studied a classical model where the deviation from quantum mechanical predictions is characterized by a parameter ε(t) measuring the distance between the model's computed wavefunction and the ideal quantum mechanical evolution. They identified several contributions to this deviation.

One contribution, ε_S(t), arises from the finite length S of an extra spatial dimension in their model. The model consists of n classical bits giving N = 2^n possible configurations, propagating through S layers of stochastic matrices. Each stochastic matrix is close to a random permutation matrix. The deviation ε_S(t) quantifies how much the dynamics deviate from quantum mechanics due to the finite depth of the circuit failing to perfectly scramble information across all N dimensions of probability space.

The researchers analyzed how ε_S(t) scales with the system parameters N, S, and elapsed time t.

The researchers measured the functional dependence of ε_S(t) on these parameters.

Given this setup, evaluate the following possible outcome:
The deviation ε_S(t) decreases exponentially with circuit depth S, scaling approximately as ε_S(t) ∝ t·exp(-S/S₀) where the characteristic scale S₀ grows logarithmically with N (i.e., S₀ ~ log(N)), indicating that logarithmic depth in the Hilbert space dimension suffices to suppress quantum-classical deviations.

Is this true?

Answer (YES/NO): NO